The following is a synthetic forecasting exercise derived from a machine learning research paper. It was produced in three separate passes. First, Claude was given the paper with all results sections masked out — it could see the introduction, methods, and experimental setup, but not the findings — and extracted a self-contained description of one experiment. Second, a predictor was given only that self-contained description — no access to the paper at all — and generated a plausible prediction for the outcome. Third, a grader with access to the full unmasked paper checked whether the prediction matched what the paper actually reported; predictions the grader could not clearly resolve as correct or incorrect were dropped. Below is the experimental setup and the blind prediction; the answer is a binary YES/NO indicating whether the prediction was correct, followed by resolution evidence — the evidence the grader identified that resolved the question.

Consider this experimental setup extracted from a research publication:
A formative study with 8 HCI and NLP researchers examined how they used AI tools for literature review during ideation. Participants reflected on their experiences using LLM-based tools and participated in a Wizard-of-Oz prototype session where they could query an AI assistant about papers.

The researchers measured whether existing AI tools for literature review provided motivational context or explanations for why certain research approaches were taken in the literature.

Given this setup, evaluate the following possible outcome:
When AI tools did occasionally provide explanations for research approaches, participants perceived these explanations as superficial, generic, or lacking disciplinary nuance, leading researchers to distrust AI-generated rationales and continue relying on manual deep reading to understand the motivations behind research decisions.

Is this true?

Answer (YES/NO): NO